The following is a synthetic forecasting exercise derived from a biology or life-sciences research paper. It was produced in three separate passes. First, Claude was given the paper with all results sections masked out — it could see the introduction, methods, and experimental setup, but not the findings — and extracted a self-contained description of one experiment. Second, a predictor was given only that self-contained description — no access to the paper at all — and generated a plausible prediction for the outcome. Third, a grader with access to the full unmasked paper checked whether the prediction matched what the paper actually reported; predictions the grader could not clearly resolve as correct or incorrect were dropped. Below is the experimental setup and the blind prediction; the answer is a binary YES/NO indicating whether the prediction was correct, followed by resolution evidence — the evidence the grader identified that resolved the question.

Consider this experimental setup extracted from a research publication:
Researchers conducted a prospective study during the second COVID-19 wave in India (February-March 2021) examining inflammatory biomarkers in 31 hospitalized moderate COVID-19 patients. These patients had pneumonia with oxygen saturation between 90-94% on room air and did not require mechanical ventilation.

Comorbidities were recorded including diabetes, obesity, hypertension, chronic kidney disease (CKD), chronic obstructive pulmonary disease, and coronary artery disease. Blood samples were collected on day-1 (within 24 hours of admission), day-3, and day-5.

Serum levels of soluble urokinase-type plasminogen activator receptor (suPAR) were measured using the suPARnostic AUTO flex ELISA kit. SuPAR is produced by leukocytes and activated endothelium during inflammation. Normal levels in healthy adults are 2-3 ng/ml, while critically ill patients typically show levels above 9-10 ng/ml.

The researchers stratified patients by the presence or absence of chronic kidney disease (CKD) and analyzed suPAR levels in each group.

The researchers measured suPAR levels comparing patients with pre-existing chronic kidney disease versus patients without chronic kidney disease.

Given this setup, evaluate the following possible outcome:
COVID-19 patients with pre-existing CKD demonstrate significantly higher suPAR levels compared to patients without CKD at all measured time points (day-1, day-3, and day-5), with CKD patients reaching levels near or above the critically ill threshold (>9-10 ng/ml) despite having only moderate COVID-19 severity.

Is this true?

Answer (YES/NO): YES